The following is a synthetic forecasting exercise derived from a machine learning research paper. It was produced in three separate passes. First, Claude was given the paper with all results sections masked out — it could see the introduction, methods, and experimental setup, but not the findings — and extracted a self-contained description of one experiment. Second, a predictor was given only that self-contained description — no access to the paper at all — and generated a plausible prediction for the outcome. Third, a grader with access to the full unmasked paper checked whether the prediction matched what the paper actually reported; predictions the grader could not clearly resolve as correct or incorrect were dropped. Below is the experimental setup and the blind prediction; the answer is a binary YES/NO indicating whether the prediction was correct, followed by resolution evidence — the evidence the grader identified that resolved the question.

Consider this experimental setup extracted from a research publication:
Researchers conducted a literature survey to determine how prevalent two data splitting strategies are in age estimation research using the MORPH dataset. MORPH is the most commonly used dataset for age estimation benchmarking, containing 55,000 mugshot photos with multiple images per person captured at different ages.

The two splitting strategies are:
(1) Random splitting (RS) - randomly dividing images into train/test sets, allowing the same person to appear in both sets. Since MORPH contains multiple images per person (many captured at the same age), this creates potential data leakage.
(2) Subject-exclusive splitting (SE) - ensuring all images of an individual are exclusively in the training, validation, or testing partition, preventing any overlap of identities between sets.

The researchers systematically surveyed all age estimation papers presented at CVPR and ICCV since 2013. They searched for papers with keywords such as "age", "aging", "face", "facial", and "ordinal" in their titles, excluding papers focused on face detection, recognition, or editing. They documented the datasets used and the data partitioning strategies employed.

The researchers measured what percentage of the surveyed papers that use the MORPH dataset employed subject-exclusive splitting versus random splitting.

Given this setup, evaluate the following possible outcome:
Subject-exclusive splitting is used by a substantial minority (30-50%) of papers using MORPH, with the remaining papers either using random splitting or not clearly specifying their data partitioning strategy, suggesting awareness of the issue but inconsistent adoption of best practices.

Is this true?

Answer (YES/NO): NO